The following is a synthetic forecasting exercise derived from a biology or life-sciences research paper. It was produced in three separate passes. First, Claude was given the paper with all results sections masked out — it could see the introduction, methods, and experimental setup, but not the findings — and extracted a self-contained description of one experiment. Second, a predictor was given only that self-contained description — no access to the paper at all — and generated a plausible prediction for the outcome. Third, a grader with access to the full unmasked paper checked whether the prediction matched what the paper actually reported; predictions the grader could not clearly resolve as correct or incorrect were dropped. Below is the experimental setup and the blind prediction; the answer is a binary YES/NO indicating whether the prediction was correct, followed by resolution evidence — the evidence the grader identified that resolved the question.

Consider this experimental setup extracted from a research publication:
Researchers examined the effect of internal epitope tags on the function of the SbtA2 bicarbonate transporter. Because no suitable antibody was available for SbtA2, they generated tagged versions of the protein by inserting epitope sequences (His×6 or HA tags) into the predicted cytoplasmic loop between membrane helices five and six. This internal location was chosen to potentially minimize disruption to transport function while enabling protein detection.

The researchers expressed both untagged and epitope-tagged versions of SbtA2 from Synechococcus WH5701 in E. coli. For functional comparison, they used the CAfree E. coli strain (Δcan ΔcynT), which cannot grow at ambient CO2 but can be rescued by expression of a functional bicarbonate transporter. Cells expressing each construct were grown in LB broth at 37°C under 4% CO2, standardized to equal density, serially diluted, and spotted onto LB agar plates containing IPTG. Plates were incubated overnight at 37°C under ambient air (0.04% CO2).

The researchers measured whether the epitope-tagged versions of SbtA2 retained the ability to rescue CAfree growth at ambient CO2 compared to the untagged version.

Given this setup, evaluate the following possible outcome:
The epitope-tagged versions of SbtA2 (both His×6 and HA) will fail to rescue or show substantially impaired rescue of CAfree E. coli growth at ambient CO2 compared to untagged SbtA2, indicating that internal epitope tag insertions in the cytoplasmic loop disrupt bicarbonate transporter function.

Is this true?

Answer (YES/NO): NO